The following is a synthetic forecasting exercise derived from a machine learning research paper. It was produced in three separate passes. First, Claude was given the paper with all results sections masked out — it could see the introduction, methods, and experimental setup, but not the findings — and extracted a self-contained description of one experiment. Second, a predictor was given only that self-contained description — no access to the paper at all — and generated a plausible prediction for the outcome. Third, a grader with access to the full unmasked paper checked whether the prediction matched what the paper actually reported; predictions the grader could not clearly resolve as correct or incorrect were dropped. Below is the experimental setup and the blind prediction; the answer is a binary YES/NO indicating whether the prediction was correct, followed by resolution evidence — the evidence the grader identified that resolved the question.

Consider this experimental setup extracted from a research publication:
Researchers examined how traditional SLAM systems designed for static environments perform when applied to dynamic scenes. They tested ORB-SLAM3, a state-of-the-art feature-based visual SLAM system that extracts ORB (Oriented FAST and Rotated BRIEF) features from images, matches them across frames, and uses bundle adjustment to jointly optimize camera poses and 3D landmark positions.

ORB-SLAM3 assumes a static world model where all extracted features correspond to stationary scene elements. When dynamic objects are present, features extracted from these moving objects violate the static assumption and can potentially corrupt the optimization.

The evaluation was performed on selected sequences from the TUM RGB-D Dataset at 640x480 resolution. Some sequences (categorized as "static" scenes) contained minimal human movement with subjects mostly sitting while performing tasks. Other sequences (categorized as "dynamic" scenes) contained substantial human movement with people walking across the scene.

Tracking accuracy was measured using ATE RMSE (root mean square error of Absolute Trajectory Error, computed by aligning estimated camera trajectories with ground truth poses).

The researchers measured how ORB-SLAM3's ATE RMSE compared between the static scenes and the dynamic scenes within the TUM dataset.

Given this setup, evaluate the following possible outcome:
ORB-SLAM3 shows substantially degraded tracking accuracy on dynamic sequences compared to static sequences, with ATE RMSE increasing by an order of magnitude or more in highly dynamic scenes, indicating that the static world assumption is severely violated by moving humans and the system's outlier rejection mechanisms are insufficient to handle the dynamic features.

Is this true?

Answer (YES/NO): YES